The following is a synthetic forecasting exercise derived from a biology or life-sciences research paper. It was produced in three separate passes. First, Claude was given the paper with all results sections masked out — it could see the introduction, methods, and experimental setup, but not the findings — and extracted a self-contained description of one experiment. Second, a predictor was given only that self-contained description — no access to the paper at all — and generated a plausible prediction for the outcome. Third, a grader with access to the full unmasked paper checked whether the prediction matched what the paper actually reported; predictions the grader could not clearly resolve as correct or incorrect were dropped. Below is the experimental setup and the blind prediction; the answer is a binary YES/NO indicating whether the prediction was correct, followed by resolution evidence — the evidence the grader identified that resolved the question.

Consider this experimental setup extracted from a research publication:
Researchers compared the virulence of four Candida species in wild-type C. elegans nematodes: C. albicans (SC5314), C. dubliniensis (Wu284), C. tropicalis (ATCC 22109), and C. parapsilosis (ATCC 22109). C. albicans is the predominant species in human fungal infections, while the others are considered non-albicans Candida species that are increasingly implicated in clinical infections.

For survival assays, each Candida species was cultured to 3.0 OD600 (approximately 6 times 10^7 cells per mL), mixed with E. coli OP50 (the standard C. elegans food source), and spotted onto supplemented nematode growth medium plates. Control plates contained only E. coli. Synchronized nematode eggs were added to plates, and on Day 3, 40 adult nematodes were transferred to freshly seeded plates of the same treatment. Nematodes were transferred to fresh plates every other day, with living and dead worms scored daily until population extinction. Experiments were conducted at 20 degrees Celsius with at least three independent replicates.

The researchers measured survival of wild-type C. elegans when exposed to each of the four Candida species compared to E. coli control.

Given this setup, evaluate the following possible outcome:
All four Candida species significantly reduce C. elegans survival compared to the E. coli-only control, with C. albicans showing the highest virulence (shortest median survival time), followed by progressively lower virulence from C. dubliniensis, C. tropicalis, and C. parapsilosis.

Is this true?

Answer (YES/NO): NO